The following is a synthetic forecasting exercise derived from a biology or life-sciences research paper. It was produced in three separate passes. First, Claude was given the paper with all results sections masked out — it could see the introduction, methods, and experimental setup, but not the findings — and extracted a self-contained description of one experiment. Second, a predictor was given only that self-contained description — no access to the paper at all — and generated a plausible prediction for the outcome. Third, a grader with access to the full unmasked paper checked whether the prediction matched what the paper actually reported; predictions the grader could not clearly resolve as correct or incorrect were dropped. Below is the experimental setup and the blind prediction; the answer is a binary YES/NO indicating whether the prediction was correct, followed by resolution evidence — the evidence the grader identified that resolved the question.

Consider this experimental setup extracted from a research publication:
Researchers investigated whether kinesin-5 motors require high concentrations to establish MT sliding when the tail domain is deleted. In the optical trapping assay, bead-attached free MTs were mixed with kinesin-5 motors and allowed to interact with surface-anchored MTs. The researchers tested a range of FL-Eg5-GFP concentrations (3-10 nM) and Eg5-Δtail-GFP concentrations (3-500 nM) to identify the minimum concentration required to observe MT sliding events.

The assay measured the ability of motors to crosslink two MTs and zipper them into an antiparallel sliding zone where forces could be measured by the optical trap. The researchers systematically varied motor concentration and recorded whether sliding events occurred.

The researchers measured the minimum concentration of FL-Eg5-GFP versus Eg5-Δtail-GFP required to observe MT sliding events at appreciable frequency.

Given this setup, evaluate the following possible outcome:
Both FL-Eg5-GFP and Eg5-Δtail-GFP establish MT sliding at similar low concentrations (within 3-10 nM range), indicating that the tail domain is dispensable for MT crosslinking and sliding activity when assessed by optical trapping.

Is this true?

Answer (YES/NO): NO